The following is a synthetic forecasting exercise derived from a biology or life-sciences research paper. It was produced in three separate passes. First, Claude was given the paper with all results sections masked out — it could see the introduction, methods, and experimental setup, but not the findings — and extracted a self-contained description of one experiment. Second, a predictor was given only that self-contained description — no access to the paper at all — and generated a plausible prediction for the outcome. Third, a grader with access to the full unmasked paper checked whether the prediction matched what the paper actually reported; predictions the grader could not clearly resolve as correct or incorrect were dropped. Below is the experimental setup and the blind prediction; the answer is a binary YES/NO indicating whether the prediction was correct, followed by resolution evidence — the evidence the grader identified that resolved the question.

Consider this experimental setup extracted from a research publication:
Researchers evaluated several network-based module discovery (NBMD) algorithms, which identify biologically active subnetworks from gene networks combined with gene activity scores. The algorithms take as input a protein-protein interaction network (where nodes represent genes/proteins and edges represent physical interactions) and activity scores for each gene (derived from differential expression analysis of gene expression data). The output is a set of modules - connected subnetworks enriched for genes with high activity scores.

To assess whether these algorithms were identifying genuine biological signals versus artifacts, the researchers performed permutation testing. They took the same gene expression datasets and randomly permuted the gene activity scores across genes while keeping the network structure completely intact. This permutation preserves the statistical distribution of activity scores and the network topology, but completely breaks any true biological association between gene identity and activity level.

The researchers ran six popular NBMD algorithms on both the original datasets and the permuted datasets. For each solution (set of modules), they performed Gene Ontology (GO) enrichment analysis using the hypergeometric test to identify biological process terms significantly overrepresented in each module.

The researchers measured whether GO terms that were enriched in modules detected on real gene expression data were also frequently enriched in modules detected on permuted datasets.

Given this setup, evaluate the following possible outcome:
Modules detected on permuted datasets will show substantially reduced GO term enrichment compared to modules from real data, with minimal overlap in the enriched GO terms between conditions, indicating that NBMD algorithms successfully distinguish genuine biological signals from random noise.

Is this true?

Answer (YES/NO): NO